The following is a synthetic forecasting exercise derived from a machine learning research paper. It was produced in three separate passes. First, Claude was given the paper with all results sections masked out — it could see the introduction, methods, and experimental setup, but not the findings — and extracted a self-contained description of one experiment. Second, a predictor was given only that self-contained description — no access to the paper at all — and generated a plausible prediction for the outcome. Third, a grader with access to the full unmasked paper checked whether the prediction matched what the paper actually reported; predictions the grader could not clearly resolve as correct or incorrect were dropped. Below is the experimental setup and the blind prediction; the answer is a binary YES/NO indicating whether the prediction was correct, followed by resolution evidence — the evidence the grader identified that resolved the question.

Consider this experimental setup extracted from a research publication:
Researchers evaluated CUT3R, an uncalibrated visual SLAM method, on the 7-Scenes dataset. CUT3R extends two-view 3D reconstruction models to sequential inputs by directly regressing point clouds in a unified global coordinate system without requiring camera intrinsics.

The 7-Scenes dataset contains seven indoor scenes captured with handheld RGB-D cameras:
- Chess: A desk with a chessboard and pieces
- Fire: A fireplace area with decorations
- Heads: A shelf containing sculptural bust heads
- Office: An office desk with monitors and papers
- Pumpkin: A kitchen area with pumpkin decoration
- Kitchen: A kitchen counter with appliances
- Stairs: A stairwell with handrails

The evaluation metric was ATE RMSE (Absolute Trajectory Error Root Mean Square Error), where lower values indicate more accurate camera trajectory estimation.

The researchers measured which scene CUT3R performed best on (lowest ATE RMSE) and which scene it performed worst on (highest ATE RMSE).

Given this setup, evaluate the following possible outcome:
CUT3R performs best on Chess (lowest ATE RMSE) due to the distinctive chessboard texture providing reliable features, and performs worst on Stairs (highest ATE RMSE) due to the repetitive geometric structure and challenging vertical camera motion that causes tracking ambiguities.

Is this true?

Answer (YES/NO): NO